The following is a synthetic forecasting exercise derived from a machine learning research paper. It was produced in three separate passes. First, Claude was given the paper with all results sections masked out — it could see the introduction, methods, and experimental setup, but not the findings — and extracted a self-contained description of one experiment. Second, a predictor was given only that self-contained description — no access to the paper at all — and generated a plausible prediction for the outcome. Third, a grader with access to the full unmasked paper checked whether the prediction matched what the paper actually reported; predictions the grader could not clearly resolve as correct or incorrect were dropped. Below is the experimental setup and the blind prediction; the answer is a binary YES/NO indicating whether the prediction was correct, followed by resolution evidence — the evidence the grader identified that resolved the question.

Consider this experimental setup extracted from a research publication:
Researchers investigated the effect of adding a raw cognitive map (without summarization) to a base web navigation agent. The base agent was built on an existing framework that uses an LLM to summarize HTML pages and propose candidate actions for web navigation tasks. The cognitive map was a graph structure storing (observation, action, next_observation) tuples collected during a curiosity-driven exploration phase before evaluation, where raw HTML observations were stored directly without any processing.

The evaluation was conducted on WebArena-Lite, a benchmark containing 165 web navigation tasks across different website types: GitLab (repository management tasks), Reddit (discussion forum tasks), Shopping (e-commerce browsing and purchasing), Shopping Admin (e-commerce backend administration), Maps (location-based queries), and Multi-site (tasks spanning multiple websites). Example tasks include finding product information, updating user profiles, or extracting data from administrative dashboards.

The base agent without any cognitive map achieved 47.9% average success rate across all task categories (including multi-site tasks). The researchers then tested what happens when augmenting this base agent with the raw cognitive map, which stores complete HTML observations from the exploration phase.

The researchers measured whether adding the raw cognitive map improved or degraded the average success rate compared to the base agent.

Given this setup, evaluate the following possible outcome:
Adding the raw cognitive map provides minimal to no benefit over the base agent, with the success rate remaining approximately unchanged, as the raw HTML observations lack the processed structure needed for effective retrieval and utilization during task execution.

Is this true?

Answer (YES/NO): NO